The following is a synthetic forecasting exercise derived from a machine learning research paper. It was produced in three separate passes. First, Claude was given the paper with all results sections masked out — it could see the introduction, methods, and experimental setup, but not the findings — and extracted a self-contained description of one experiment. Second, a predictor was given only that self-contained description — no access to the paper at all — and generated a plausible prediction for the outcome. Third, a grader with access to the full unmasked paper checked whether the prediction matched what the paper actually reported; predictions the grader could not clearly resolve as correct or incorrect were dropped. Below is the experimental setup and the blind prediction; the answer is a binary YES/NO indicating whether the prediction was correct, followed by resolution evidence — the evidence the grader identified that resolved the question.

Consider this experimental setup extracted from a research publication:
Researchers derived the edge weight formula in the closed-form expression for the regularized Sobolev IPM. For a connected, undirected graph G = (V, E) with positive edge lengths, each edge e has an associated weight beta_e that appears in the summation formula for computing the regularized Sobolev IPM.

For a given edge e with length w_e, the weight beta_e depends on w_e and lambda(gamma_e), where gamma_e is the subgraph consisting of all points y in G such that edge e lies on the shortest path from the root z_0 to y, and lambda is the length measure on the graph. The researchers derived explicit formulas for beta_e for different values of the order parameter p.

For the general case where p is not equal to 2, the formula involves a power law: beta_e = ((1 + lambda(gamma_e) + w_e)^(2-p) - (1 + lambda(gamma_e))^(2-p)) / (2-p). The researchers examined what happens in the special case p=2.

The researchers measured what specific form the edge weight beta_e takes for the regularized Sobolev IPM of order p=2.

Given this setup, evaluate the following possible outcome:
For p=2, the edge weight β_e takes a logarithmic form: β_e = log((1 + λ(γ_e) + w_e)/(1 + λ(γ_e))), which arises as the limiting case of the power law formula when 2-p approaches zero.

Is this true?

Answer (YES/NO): YES